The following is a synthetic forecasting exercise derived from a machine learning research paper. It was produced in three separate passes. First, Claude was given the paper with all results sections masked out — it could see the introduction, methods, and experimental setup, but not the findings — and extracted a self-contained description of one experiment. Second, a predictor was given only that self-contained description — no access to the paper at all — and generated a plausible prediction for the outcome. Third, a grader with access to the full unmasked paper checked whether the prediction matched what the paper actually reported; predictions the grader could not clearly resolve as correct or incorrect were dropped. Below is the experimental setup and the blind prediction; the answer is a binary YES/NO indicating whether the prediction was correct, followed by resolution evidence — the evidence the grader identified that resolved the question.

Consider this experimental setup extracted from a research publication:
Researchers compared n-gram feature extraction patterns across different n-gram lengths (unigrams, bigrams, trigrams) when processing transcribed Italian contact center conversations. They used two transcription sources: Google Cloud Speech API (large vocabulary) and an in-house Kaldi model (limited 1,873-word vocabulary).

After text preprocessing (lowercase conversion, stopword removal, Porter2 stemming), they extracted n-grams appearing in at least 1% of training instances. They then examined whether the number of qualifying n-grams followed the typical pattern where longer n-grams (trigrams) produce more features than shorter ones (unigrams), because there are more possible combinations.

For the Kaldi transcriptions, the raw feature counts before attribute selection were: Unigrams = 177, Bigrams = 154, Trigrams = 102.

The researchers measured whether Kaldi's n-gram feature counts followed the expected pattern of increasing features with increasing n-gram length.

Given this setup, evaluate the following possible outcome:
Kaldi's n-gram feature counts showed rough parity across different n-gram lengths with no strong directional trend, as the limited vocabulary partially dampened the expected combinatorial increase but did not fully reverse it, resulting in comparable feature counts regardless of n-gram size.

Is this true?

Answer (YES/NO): NO